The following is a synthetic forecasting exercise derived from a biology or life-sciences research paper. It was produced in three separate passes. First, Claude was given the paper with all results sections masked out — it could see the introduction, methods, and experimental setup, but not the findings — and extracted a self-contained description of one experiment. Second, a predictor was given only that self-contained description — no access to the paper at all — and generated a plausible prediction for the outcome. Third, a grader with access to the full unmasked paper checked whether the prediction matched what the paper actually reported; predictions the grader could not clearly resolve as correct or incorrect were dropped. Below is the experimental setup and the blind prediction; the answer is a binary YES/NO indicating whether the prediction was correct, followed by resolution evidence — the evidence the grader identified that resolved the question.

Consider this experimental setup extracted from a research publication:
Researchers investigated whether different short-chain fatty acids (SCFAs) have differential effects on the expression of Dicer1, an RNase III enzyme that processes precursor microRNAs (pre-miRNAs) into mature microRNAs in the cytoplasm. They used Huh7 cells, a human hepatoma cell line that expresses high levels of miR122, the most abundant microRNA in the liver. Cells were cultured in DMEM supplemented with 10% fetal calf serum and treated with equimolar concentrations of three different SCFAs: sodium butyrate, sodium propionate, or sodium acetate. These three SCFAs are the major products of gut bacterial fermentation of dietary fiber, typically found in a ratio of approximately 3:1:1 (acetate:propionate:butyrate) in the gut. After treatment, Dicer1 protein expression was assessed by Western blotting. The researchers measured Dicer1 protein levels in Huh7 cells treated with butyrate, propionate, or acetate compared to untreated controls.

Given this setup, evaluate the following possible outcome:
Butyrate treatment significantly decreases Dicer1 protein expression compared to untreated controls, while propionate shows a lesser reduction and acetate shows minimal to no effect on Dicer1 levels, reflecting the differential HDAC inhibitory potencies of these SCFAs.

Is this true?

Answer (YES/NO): NO